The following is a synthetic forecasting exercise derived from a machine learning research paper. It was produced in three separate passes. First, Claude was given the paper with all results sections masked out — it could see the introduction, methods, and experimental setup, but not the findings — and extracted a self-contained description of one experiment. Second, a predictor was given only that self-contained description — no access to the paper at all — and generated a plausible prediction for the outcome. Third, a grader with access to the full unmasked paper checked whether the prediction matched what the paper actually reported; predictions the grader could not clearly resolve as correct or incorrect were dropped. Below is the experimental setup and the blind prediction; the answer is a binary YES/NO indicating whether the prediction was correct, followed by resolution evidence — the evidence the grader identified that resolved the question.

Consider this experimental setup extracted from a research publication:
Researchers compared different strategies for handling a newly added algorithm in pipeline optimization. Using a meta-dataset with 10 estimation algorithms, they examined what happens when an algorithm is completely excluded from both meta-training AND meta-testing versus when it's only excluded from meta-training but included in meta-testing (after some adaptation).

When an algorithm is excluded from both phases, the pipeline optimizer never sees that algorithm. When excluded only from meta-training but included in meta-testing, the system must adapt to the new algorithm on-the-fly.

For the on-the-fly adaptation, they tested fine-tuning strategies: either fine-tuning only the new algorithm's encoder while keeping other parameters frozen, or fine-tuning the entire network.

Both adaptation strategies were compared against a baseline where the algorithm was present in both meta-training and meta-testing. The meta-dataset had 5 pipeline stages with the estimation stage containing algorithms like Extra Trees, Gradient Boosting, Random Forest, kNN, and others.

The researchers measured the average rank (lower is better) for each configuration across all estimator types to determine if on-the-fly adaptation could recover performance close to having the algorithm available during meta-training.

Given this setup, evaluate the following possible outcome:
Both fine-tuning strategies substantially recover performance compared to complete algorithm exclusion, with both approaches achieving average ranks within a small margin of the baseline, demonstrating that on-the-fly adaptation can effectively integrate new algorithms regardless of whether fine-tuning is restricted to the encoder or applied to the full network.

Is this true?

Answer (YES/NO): NO